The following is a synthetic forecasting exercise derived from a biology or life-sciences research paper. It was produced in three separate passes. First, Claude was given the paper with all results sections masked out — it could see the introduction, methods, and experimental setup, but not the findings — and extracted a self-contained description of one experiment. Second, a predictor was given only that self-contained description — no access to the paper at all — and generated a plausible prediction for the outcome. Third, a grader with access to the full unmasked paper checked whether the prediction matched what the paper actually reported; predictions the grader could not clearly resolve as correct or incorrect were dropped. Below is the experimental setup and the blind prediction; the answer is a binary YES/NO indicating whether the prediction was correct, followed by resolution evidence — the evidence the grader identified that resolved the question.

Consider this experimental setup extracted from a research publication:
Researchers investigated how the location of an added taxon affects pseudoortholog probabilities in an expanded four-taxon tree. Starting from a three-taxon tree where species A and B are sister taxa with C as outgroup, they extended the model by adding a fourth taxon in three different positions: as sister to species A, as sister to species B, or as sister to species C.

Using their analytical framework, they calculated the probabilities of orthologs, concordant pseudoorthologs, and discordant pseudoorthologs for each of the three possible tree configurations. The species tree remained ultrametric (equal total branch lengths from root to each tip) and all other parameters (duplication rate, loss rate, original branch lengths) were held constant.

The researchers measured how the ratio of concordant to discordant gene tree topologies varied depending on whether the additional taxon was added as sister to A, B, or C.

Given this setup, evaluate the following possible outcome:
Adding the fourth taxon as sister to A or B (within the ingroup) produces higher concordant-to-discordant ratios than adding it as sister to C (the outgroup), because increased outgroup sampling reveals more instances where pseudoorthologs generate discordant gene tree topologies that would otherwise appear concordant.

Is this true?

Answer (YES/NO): NO